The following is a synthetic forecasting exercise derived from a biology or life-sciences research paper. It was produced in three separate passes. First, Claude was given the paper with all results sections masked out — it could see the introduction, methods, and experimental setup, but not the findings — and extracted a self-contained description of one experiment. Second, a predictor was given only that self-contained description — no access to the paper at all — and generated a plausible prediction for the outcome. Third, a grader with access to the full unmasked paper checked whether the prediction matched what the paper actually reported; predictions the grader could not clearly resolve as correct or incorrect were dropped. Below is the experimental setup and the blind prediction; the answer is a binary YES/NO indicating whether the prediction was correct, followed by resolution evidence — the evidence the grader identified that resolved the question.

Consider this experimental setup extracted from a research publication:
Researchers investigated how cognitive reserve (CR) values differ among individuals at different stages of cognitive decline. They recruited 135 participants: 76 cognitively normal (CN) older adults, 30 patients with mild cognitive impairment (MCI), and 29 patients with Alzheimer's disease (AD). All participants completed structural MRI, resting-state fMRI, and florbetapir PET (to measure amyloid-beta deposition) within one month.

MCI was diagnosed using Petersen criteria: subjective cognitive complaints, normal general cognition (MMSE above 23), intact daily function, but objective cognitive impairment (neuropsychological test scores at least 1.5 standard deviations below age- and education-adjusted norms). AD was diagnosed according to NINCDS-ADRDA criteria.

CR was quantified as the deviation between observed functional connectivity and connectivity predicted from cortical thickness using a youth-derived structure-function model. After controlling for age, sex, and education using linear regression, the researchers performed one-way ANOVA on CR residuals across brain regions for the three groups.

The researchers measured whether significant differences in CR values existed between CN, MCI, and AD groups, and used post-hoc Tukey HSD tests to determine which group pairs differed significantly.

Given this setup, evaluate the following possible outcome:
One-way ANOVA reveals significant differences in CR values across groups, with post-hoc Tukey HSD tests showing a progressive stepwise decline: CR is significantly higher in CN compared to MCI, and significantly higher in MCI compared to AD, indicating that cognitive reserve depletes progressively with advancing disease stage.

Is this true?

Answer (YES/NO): NO